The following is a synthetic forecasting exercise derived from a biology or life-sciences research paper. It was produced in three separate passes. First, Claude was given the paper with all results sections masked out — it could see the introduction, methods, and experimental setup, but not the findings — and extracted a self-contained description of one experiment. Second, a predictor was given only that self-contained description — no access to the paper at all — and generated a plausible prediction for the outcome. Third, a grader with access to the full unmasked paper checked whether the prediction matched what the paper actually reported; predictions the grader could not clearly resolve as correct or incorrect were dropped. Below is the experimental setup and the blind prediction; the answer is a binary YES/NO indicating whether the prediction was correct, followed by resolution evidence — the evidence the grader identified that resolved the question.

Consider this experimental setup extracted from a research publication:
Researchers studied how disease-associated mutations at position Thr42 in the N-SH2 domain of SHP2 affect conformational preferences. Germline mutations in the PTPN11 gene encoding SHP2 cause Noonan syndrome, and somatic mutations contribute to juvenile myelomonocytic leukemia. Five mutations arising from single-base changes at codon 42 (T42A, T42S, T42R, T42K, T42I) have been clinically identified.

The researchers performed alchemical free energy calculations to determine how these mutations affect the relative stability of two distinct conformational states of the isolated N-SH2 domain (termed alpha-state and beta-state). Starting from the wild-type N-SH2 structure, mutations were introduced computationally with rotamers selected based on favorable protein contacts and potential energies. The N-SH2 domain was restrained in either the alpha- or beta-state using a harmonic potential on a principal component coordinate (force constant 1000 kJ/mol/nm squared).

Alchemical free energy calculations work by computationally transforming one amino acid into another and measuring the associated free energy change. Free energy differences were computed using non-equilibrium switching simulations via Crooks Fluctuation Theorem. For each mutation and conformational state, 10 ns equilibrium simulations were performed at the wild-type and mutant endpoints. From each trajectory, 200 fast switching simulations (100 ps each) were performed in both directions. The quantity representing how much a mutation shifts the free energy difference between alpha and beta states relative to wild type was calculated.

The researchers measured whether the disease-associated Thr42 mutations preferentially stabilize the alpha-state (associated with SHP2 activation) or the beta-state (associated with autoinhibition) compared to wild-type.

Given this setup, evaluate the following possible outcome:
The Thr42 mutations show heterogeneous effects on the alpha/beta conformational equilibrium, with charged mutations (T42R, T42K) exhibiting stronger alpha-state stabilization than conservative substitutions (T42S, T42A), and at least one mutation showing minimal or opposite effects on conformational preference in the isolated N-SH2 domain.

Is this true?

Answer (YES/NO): NO